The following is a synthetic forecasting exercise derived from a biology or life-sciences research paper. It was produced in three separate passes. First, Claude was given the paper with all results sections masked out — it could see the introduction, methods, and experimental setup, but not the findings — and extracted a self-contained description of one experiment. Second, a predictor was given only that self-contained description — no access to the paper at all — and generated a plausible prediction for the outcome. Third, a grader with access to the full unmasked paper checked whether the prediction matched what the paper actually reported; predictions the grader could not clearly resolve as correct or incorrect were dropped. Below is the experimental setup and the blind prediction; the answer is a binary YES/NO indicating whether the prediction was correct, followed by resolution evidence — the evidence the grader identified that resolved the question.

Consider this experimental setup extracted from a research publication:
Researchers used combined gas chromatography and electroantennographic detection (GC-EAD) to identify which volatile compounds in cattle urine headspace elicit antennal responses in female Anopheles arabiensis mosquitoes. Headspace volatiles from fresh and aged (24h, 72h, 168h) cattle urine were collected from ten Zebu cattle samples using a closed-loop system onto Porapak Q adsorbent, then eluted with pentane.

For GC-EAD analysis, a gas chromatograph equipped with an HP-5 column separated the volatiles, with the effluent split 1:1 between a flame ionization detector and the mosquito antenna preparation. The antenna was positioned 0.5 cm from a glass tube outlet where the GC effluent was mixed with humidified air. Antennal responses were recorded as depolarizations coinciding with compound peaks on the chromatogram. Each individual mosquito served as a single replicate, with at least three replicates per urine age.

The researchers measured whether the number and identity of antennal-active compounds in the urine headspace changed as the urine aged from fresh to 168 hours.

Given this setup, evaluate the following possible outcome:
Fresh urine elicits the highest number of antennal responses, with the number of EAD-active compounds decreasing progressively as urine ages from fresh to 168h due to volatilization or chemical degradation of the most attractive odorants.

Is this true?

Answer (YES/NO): NO